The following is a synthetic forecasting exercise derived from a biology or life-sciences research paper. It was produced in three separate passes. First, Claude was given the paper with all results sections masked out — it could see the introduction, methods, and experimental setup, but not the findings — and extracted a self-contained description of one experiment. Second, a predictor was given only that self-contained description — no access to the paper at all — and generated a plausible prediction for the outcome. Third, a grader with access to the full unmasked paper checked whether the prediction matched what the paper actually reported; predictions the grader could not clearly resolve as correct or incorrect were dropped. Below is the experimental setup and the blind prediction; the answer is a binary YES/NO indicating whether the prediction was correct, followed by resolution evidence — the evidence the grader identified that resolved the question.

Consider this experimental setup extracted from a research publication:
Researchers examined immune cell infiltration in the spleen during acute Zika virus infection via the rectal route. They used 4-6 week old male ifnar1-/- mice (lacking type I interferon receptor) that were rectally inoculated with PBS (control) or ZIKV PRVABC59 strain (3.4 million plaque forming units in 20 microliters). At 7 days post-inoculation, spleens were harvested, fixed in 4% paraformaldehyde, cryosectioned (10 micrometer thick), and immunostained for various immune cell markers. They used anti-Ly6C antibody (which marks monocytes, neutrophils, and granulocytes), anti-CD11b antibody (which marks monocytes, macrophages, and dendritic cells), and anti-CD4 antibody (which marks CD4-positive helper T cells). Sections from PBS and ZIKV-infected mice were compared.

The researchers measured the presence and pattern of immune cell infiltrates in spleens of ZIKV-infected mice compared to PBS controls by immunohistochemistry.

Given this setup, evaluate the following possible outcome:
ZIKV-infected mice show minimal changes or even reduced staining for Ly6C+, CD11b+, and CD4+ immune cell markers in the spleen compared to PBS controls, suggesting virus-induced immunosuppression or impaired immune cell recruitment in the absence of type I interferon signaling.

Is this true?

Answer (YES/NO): NO